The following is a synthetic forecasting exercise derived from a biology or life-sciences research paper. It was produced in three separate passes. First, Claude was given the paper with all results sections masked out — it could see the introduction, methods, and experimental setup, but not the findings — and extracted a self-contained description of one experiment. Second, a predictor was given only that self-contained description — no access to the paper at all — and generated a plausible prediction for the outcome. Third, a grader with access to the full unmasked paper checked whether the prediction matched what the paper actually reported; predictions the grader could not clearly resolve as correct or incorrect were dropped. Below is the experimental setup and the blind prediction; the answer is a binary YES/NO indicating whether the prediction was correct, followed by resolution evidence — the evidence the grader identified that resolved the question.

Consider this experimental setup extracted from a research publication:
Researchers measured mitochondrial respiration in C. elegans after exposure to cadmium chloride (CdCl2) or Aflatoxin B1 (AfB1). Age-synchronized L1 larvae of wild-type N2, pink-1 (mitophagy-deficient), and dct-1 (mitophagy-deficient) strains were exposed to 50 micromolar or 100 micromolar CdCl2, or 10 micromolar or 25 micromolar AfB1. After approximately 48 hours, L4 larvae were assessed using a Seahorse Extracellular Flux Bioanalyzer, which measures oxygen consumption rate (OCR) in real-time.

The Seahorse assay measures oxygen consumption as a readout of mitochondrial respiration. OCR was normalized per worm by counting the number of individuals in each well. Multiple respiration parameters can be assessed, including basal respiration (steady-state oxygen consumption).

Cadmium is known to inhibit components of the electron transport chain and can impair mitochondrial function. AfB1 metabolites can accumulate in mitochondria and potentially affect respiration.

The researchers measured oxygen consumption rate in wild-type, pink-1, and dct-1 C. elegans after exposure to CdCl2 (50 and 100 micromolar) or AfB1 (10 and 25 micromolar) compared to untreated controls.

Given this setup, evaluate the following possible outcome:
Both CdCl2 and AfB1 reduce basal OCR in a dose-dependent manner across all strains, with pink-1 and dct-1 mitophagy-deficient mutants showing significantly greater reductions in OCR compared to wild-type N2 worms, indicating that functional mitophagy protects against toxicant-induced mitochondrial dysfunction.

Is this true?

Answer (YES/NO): NO